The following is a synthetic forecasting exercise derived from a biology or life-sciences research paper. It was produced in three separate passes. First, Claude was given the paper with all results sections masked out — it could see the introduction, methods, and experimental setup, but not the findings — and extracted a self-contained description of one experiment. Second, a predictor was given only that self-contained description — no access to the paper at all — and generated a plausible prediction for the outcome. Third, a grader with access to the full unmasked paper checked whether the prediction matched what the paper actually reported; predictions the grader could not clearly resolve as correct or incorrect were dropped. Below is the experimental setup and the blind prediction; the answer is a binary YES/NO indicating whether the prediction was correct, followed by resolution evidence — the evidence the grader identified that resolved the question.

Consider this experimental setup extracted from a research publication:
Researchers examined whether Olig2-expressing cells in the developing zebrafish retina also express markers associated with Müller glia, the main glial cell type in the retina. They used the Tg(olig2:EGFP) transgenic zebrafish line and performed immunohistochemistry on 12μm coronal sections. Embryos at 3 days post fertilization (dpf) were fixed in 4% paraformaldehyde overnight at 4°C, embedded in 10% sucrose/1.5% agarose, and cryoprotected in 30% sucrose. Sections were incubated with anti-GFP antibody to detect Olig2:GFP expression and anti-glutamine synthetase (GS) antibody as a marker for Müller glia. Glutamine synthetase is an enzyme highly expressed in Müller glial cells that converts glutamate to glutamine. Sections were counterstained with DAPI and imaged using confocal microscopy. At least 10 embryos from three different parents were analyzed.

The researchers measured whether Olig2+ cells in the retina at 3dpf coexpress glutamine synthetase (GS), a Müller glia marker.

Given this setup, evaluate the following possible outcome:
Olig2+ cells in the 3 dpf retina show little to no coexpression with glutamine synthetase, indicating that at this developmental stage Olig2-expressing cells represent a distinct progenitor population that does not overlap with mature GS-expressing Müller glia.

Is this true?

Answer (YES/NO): NO